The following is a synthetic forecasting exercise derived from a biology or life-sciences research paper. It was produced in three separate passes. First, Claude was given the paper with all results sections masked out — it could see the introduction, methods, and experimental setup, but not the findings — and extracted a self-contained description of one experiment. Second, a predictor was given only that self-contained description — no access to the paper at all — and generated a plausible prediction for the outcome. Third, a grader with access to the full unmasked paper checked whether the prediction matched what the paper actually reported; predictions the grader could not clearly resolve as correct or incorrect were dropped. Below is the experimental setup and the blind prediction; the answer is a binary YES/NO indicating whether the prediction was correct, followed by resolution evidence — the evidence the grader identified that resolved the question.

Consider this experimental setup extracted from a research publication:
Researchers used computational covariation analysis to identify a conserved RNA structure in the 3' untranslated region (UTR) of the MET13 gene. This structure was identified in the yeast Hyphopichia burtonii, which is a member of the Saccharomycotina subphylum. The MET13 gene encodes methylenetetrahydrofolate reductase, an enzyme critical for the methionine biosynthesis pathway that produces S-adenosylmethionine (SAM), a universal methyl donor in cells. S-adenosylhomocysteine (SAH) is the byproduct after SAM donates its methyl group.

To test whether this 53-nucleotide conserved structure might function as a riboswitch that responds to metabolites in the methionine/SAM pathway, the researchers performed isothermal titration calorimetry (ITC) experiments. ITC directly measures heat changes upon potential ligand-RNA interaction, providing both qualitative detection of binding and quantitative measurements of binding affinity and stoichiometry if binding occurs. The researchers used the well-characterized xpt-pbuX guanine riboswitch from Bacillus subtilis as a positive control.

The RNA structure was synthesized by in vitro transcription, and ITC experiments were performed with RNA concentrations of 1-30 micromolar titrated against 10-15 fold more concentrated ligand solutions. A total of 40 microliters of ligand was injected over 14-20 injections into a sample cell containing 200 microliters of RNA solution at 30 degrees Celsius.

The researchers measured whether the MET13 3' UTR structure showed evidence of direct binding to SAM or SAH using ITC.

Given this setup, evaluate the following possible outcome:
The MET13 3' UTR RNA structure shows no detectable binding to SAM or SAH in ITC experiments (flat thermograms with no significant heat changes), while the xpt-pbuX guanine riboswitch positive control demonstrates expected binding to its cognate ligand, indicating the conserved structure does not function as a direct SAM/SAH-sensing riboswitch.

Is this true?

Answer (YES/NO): YES